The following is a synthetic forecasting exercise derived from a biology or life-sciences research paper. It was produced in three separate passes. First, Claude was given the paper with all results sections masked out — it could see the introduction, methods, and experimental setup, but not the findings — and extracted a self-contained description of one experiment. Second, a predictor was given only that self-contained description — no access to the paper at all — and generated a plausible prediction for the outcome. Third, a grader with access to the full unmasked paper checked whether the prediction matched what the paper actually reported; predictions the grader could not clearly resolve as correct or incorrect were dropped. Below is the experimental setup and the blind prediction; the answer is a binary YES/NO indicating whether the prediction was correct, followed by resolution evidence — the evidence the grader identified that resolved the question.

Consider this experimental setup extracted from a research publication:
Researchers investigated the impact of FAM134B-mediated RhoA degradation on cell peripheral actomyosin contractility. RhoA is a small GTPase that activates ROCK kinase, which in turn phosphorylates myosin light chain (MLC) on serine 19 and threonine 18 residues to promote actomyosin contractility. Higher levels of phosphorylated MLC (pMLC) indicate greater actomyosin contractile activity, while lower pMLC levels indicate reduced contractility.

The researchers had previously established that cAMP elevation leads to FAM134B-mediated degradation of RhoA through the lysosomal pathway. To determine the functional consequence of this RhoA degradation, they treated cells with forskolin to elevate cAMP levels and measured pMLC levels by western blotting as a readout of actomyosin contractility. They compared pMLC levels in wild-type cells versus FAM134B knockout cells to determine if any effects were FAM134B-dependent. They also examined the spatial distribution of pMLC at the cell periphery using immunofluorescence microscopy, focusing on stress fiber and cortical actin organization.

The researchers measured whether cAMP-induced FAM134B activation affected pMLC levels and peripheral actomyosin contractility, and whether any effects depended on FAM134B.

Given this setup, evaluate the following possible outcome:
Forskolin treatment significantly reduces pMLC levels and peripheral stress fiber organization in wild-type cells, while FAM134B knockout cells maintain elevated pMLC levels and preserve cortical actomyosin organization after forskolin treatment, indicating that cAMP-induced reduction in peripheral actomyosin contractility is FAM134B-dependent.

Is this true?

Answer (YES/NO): YES